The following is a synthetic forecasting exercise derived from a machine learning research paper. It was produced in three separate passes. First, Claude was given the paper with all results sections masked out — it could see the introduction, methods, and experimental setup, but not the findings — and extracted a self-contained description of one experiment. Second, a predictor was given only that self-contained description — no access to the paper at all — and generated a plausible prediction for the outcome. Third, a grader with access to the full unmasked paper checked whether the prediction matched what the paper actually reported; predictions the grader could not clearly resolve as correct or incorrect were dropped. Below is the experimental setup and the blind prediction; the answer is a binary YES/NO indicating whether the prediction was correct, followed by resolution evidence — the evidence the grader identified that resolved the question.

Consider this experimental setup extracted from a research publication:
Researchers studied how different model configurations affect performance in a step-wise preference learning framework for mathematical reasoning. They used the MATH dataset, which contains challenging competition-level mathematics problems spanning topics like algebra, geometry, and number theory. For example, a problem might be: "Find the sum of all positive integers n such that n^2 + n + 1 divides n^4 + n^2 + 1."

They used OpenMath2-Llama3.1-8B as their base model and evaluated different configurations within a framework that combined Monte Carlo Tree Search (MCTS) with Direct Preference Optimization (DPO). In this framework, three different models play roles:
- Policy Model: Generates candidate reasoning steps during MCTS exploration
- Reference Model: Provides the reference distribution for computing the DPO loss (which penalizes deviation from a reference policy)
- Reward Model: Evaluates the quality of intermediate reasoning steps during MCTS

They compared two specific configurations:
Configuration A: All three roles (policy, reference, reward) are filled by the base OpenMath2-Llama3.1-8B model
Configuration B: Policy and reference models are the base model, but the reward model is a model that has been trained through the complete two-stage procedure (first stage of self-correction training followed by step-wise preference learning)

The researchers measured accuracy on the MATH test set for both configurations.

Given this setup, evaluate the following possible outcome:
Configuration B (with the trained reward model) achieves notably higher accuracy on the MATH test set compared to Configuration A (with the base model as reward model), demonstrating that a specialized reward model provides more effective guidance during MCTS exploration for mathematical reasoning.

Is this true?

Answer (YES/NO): NO